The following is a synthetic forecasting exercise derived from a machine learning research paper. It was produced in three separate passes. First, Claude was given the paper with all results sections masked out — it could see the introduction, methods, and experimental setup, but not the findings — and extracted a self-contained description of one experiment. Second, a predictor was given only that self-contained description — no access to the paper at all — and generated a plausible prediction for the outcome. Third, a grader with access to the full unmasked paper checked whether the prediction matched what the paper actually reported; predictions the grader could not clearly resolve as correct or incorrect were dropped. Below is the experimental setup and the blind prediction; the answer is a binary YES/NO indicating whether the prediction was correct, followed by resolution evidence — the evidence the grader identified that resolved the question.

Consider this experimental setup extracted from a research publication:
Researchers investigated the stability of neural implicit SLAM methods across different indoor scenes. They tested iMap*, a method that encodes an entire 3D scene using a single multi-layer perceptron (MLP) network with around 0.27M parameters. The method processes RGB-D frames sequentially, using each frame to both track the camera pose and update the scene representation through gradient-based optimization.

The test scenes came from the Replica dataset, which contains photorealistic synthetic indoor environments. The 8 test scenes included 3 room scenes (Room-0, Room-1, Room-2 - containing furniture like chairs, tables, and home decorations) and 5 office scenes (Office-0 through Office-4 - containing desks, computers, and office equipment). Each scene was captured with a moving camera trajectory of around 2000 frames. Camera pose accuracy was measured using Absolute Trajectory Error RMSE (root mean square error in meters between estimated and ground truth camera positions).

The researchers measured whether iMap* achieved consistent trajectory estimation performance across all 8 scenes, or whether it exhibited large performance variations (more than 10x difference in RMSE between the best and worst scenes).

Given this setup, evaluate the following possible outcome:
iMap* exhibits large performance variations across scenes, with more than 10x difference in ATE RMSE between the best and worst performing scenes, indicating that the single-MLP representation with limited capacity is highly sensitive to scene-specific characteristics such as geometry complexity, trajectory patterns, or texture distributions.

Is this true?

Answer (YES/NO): YES